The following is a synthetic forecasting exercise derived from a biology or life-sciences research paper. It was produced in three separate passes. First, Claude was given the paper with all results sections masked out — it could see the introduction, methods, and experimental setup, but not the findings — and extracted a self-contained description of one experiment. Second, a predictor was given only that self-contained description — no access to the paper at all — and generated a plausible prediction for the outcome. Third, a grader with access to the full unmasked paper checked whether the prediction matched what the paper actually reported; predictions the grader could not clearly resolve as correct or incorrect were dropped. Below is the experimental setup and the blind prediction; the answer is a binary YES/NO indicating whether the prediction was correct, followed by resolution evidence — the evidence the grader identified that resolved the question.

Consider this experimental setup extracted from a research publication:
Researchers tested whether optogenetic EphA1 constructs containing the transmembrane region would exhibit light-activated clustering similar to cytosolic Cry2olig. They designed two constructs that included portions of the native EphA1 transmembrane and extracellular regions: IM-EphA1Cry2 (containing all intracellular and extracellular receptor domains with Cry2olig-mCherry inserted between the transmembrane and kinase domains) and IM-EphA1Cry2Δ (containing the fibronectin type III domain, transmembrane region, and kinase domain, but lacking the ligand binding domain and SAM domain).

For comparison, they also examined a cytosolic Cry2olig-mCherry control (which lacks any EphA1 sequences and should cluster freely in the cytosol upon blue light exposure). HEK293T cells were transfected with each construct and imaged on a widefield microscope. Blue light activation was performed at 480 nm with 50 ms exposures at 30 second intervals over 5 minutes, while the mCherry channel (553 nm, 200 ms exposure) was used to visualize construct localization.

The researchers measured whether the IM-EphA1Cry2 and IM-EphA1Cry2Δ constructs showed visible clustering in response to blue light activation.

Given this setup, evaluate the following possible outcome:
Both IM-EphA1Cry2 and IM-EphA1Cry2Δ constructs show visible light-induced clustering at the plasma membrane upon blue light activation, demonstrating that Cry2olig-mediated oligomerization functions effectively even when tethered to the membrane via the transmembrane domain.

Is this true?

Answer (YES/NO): NO